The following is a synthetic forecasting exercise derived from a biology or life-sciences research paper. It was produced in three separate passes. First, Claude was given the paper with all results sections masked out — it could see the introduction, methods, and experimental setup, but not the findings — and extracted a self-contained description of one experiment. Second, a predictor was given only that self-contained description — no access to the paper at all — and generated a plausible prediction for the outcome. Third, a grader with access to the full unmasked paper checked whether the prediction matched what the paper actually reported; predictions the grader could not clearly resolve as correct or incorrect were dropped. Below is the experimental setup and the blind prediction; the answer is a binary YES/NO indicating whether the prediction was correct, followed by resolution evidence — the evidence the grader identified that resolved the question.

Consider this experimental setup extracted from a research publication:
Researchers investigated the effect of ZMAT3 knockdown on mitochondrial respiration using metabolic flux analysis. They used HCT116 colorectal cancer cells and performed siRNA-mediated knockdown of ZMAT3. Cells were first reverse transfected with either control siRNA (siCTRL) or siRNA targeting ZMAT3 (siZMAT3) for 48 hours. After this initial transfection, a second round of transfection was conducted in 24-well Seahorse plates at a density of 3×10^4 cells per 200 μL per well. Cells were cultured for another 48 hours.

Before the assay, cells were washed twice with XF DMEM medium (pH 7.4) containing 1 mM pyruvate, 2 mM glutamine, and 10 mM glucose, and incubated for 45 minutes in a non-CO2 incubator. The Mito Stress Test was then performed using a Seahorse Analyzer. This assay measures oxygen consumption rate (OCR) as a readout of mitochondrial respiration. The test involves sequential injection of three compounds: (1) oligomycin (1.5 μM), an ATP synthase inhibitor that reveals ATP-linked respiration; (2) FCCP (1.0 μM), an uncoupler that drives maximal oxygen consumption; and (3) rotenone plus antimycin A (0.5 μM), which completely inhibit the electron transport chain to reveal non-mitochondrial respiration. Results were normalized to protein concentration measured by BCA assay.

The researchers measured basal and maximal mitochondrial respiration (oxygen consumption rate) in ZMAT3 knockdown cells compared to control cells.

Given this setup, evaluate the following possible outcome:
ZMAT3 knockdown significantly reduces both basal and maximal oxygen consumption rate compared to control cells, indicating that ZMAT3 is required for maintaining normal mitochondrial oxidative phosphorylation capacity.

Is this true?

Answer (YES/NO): NO